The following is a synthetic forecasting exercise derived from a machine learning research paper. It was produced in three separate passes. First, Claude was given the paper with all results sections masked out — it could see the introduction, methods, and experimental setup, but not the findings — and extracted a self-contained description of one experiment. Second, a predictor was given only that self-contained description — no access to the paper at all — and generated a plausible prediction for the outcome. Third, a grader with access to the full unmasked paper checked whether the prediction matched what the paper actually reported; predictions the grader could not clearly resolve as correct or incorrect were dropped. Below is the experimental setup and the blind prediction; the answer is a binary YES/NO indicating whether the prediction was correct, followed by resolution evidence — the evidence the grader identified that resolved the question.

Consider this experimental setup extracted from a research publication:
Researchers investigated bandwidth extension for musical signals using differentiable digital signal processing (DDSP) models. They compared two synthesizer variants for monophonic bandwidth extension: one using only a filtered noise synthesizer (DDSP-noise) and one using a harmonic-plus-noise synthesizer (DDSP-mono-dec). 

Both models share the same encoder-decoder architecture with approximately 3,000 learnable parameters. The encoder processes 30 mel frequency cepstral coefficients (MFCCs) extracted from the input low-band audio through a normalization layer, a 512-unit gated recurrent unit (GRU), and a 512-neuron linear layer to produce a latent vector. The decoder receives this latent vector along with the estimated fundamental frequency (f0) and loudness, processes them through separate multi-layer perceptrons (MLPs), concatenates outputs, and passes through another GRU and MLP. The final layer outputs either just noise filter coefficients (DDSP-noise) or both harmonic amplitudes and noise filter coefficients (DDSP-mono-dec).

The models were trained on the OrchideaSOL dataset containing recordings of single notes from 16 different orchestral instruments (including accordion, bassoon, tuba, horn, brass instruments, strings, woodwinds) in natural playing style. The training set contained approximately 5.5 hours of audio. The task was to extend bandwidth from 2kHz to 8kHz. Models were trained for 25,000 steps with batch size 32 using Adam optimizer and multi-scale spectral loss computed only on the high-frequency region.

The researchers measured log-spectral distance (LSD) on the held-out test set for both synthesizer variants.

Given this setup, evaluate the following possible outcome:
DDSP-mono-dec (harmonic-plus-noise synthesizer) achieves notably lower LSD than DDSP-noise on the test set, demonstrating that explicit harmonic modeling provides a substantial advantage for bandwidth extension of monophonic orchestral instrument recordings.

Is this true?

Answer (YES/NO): YES